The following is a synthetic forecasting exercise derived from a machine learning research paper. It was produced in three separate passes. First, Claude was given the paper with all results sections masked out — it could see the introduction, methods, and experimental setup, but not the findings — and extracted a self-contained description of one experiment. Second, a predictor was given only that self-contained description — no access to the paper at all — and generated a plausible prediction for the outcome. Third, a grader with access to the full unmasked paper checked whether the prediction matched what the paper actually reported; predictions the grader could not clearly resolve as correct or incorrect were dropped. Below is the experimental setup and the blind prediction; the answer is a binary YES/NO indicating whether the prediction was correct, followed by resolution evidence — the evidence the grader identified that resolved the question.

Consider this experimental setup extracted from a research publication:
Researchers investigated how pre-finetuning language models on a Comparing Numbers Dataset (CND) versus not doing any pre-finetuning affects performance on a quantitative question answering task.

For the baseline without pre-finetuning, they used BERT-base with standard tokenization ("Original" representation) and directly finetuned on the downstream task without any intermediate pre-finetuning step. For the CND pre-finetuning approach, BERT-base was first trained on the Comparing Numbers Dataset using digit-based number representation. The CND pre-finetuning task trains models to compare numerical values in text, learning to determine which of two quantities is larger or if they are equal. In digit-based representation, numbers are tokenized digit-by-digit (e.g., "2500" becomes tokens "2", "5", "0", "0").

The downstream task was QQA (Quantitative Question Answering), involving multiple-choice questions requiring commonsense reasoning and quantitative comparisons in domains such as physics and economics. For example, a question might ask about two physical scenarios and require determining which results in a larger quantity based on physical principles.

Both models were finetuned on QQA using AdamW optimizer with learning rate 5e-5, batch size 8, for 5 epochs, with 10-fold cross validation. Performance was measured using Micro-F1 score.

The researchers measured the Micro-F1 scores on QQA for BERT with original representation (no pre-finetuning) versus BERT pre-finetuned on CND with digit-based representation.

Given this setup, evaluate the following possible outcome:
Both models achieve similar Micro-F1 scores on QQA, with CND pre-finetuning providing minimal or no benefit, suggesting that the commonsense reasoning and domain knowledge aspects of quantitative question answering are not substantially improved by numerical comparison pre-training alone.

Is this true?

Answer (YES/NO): NO